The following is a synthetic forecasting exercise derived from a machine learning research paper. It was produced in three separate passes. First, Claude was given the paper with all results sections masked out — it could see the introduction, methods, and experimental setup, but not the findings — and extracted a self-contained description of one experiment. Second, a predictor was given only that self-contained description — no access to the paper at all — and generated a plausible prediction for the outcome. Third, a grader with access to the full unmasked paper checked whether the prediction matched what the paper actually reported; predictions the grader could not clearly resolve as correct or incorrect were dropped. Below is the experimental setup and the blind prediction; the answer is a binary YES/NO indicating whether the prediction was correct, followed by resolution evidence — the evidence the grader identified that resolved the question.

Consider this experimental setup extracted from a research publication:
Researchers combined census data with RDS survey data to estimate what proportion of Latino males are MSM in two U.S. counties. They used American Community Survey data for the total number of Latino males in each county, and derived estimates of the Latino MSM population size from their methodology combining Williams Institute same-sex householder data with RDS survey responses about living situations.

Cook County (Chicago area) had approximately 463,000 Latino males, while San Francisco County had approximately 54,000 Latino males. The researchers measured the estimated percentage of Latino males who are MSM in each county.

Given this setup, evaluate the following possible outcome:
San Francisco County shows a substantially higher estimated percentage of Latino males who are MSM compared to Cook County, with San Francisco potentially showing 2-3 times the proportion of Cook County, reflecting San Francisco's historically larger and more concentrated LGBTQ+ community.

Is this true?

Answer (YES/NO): NO